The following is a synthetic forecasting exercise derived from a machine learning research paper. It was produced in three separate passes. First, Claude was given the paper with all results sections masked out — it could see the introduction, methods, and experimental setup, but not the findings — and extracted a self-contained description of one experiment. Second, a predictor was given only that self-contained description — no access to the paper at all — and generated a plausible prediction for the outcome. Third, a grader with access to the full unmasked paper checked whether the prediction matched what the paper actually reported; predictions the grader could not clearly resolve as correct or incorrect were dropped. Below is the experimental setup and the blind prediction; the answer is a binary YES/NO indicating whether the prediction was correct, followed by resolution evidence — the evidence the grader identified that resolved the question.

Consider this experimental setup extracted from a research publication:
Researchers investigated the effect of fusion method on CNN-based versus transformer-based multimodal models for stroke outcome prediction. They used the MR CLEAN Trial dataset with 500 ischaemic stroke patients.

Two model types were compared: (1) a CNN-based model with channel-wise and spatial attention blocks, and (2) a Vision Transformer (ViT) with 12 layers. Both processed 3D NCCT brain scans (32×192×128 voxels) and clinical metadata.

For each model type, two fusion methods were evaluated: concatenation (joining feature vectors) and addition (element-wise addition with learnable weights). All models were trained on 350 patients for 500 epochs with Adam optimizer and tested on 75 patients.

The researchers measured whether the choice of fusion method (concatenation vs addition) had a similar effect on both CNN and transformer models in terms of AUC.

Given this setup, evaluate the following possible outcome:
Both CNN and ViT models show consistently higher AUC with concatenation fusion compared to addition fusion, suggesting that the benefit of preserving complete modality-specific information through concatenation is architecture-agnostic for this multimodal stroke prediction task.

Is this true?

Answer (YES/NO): NO